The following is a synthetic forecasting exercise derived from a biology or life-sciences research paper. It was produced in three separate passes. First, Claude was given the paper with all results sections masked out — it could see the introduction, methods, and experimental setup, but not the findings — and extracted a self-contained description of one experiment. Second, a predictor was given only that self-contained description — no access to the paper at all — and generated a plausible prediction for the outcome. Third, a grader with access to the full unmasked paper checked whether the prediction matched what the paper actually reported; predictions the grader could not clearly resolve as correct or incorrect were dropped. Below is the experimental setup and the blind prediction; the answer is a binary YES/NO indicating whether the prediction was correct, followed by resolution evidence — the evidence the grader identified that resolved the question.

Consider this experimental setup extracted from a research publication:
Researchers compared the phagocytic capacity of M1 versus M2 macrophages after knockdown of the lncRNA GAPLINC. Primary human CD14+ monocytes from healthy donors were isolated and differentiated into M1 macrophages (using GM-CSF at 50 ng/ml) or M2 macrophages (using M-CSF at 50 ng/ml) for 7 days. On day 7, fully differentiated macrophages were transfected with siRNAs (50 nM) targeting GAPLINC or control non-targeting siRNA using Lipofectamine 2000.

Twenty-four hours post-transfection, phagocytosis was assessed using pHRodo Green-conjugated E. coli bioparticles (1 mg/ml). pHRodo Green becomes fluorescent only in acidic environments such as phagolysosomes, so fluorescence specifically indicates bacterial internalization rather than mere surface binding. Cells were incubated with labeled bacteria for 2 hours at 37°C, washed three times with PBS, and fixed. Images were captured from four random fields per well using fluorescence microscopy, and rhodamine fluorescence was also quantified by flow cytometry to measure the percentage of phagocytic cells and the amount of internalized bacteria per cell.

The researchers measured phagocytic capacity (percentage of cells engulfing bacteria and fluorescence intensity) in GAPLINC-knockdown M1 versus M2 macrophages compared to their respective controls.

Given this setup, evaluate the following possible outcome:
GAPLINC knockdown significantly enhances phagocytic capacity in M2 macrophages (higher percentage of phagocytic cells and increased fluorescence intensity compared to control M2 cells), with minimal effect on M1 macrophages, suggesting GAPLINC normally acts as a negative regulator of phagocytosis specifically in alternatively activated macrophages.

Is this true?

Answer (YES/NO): NO